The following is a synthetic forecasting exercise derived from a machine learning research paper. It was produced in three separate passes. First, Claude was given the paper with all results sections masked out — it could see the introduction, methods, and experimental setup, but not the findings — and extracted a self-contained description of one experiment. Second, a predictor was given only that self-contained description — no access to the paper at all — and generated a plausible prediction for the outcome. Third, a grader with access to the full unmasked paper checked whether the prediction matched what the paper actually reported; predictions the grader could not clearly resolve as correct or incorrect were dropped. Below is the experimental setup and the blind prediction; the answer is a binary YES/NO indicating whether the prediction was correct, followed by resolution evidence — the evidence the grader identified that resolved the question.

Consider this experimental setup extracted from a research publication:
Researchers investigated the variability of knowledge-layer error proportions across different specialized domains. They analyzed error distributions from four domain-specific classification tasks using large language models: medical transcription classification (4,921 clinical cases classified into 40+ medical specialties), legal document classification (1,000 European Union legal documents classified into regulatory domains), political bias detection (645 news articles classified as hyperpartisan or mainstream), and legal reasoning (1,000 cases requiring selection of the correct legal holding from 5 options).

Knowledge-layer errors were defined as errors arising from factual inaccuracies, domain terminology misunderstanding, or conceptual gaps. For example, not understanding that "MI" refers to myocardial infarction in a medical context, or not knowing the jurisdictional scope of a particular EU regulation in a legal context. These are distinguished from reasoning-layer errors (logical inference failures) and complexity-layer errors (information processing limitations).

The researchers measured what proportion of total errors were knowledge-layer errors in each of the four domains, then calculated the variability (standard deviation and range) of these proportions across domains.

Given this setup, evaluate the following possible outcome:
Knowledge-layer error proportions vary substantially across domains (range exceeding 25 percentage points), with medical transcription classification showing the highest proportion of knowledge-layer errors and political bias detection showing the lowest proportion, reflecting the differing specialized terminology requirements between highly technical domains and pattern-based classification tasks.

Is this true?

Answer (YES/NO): NO